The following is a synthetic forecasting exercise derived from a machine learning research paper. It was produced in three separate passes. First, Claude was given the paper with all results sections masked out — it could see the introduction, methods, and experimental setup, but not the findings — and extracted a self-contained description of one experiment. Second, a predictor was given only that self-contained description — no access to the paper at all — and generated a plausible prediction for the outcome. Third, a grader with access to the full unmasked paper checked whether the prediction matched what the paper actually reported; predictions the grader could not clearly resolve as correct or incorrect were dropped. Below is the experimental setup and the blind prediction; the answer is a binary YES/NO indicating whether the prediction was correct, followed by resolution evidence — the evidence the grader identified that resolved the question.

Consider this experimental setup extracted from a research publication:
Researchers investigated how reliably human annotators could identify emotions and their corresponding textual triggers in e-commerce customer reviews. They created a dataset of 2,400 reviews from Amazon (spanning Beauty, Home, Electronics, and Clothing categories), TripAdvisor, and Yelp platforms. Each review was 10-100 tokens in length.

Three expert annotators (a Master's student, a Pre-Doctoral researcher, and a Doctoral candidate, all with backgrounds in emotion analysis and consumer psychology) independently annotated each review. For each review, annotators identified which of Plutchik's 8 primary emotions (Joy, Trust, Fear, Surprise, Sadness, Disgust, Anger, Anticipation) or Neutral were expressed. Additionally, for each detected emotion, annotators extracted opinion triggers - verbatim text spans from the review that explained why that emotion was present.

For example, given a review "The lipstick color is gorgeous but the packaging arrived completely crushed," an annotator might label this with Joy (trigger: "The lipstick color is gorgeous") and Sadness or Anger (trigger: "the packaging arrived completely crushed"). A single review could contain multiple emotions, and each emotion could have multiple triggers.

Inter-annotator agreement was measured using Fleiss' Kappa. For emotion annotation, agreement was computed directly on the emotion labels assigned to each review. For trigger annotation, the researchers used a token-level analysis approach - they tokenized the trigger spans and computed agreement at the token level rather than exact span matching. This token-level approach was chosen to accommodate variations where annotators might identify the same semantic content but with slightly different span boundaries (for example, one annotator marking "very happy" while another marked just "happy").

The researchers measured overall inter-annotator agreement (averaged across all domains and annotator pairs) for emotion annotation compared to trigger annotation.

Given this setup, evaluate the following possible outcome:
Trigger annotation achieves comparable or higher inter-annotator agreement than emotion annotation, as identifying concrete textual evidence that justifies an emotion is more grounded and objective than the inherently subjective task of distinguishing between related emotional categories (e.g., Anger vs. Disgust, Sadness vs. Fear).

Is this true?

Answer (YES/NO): NO